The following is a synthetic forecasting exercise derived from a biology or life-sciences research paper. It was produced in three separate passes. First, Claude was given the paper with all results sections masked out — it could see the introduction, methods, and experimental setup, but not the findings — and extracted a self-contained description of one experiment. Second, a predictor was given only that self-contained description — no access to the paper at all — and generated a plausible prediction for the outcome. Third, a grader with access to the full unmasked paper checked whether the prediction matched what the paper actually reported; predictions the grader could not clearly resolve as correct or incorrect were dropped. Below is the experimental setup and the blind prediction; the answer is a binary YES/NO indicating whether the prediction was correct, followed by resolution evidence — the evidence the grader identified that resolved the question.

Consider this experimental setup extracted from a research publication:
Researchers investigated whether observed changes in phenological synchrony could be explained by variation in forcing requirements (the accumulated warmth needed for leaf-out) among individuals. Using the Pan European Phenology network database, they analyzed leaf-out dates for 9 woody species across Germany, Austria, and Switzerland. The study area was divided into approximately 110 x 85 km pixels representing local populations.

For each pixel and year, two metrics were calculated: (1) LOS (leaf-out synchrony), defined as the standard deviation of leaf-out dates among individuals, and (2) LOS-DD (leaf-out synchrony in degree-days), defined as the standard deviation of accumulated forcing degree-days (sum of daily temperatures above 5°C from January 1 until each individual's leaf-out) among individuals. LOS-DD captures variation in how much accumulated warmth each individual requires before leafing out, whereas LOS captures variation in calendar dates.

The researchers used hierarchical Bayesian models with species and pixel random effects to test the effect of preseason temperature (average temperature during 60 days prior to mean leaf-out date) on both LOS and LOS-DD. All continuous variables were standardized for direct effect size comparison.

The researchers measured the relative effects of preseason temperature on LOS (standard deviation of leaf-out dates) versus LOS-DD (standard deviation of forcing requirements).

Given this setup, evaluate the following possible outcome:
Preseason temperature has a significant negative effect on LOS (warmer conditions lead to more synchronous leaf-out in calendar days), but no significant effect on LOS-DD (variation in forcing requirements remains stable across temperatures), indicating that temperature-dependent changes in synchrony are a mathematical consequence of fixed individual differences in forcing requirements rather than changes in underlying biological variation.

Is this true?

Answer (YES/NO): NO